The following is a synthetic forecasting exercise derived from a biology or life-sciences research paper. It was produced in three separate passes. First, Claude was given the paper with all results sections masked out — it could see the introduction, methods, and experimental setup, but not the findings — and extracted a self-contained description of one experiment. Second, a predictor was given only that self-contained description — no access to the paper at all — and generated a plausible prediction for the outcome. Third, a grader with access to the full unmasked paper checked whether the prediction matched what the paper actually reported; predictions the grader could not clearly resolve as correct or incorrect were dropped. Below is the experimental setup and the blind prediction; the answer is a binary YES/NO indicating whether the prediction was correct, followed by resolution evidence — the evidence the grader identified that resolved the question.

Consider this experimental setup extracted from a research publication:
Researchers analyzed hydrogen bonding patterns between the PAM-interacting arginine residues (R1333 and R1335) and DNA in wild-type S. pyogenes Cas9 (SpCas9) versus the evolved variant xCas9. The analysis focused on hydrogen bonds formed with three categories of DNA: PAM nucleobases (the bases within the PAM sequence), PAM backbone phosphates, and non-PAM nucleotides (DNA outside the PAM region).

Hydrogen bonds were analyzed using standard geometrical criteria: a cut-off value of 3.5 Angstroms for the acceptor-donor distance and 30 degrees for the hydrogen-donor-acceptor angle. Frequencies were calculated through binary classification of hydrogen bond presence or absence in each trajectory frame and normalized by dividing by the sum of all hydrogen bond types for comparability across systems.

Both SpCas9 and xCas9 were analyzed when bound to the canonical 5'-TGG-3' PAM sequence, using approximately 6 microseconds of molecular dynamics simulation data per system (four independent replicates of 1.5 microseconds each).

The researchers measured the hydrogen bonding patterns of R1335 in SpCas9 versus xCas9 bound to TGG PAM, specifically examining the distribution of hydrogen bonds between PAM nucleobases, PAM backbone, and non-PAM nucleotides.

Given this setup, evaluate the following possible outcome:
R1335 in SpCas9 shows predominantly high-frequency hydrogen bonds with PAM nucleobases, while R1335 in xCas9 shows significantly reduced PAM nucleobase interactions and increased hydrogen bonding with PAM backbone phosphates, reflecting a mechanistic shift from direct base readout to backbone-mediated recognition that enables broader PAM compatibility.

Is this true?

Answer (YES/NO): NO